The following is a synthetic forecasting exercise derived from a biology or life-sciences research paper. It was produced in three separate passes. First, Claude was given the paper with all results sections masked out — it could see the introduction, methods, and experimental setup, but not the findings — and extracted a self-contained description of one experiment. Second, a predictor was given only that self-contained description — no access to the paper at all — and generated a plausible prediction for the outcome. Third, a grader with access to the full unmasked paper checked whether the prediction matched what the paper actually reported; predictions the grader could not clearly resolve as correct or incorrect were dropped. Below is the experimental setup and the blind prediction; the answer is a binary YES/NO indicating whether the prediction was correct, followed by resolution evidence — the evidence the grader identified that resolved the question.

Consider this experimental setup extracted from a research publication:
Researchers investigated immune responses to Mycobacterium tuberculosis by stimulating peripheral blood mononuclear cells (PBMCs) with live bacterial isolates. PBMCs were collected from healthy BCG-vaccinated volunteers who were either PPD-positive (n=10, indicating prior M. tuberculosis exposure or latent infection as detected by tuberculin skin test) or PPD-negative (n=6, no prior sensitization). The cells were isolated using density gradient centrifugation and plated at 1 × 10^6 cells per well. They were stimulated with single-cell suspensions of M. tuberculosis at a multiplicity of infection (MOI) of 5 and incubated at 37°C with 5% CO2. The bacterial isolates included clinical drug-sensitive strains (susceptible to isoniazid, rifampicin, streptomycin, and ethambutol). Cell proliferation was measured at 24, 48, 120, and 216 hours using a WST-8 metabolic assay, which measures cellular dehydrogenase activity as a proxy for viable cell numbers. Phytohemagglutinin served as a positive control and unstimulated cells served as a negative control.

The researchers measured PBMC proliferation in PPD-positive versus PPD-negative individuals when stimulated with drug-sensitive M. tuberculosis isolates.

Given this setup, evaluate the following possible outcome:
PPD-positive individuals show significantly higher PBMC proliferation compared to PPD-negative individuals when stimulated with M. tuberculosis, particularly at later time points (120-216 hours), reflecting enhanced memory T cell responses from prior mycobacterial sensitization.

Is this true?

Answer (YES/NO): NO